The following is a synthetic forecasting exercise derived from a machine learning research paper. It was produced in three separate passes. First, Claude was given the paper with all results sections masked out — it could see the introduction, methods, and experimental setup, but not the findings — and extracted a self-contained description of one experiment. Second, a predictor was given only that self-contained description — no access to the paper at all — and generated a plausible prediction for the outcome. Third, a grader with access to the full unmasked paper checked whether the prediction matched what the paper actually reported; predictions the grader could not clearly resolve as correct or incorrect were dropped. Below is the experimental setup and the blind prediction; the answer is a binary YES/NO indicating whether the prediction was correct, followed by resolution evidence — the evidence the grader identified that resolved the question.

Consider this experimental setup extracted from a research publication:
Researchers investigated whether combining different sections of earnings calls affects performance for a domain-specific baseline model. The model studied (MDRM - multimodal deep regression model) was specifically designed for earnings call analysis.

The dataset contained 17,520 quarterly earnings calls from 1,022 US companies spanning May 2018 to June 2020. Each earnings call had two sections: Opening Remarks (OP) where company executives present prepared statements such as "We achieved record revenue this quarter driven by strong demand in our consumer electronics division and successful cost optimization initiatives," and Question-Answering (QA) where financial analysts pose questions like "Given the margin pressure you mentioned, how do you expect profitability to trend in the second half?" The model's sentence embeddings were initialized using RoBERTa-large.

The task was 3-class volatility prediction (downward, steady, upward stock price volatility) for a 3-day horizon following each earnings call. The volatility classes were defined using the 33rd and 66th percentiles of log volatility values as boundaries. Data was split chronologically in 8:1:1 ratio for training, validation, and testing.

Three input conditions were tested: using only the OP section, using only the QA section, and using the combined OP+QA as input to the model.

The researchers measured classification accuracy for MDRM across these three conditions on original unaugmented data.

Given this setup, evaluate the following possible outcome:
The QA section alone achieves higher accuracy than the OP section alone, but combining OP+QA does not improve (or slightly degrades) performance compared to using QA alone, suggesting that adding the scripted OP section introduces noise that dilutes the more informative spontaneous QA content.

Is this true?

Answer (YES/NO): NO